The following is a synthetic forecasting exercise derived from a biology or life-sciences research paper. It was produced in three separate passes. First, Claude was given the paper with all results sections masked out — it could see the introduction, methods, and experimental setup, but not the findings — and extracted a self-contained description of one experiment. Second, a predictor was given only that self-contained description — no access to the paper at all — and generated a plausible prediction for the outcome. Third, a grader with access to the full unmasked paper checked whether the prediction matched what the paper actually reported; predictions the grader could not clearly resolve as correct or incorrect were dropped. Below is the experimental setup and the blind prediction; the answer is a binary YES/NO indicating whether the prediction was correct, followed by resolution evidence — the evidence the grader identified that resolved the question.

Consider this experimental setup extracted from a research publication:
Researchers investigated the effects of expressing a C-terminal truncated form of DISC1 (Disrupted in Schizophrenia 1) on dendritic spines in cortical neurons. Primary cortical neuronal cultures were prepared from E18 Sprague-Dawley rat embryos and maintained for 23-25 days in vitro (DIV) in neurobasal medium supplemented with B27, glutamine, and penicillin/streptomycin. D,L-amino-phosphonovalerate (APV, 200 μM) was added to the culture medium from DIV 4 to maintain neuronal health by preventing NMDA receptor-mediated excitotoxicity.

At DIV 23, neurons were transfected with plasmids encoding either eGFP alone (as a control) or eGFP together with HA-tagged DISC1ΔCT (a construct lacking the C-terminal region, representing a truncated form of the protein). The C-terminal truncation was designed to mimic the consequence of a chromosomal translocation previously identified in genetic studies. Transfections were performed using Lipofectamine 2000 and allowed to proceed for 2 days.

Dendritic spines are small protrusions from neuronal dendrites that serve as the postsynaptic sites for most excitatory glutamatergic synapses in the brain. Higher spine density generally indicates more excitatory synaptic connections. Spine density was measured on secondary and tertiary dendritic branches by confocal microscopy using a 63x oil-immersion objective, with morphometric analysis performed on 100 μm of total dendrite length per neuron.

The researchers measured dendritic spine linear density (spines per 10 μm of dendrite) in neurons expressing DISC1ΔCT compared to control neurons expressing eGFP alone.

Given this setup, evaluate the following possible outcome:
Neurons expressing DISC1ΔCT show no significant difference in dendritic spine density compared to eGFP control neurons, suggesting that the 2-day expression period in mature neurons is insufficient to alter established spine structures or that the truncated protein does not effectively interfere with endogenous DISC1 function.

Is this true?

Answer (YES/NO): NO